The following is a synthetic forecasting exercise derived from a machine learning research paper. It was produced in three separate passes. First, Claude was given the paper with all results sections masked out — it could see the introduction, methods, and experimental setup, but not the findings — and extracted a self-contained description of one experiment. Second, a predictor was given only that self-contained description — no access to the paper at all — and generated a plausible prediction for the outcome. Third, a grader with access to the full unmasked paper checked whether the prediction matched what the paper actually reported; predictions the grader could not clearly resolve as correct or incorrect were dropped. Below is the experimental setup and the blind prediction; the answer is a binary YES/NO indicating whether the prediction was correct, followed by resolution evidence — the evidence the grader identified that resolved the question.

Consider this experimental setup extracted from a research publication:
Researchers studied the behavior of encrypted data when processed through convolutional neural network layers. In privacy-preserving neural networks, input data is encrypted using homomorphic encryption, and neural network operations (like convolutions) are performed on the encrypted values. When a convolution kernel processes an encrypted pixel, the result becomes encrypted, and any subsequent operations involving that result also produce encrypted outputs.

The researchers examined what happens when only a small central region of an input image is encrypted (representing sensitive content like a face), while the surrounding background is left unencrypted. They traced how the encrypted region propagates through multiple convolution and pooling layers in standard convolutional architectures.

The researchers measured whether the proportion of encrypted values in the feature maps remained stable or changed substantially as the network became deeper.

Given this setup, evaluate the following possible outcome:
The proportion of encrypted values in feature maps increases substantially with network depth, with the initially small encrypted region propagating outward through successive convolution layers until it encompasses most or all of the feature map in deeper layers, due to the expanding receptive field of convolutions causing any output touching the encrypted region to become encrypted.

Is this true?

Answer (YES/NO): YES